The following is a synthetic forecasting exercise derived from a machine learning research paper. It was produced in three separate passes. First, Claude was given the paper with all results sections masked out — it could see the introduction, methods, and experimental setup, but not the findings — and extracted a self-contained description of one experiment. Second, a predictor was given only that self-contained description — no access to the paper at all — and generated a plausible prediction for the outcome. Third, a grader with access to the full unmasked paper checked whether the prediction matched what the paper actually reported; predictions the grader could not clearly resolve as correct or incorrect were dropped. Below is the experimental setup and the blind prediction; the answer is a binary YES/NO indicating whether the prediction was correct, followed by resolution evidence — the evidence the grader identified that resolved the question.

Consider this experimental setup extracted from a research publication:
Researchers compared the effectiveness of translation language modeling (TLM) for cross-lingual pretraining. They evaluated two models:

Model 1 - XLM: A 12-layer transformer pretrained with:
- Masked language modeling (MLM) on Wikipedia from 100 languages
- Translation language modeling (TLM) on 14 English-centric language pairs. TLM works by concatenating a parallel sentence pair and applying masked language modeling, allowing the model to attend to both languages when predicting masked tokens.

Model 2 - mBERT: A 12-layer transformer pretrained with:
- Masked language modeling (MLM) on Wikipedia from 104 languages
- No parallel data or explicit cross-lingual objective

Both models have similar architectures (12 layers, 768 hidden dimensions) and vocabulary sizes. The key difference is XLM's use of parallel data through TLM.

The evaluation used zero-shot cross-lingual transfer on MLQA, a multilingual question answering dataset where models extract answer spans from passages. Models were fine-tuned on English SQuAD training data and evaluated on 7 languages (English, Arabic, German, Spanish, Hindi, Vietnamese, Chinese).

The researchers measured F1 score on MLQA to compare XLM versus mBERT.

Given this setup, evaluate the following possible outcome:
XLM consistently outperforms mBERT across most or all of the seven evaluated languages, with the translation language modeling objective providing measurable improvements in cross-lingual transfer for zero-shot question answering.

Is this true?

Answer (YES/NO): NO